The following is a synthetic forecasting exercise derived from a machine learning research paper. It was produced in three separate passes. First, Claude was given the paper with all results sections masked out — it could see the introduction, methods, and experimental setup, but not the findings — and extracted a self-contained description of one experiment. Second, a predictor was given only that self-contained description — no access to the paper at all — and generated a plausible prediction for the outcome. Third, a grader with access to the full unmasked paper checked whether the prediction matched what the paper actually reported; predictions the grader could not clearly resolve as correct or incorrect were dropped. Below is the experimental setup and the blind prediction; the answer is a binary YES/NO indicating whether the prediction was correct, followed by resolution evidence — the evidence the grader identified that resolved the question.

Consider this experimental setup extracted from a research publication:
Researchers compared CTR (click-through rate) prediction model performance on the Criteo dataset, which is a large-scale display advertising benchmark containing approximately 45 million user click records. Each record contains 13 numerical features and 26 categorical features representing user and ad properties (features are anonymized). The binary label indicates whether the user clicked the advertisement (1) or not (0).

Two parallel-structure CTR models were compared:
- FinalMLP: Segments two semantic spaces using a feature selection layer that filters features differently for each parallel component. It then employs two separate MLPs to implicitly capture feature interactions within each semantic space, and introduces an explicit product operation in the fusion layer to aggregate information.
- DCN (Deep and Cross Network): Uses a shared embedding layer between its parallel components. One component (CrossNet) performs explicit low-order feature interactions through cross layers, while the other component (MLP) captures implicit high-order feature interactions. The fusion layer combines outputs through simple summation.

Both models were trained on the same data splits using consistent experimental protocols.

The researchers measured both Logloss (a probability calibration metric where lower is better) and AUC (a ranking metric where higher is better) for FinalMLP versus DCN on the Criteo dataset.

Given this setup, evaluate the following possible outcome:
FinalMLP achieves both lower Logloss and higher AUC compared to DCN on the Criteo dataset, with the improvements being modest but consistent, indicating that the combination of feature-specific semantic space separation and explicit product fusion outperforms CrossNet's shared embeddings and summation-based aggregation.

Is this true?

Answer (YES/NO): YES